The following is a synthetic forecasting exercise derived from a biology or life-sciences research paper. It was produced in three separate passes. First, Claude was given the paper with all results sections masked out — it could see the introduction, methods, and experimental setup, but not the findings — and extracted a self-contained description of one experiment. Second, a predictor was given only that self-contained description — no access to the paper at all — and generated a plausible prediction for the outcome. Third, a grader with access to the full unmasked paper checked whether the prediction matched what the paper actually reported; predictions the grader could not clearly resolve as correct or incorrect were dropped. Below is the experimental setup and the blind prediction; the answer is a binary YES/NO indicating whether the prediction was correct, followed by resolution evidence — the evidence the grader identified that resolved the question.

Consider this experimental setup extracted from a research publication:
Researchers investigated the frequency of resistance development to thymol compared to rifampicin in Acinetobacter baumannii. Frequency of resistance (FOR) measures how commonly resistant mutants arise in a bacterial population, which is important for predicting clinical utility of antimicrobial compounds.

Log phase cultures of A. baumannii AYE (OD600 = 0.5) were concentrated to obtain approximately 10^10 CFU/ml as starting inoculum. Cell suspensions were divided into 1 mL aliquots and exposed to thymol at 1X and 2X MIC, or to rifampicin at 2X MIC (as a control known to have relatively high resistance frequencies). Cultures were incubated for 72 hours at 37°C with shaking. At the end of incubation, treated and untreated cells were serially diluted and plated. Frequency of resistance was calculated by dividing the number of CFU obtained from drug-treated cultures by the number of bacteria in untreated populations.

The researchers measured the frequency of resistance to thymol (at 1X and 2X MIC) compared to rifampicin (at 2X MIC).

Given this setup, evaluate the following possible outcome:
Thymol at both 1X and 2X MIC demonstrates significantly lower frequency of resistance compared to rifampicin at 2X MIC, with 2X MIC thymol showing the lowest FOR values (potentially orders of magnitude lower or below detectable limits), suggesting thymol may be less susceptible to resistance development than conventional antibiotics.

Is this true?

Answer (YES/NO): YES